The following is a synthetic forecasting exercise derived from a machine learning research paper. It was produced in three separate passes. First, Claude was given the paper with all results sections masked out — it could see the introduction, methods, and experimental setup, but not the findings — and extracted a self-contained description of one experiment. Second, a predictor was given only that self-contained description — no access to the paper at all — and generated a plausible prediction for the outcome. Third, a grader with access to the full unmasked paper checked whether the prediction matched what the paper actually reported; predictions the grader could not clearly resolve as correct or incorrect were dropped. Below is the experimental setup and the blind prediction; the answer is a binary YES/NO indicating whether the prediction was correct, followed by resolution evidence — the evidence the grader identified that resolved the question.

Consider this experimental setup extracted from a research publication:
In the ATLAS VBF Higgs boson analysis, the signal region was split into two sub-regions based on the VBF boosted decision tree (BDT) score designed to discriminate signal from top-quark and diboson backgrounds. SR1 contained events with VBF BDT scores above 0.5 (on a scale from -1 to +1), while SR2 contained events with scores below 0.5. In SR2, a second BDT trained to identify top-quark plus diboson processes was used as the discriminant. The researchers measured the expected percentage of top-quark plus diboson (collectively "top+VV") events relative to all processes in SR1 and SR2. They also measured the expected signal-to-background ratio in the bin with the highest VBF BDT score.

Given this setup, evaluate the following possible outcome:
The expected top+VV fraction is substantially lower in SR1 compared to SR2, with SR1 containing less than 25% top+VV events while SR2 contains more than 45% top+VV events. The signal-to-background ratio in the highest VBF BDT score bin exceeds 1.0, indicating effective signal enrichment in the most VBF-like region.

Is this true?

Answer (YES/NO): NO